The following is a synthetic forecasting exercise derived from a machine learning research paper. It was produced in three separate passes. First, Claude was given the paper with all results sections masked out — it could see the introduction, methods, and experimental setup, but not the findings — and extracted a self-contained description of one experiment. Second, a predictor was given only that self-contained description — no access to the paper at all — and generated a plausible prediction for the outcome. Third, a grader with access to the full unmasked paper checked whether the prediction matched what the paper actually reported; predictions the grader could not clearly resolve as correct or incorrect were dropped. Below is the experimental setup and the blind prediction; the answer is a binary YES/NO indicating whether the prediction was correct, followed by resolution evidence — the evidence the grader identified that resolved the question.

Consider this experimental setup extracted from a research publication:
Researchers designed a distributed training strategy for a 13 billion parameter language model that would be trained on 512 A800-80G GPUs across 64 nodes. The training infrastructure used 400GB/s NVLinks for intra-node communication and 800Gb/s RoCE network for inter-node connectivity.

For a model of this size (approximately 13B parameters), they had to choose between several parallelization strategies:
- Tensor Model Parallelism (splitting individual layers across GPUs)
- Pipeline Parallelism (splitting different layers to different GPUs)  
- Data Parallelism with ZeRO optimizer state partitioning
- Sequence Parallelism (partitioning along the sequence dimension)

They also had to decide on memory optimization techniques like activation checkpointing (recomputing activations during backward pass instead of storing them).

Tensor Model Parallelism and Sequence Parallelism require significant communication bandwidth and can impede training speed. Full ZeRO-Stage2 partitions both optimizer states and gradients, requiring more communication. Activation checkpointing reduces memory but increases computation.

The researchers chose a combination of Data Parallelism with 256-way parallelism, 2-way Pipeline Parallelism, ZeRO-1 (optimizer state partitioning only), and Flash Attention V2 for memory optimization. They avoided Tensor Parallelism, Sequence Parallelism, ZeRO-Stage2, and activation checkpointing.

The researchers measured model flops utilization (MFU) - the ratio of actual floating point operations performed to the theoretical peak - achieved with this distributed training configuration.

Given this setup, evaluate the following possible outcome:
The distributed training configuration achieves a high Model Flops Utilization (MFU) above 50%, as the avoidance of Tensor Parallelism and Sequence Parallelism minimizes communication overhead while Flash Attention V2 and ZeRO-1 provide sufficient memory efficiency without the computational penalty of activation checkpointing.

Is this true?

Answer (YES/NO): YES